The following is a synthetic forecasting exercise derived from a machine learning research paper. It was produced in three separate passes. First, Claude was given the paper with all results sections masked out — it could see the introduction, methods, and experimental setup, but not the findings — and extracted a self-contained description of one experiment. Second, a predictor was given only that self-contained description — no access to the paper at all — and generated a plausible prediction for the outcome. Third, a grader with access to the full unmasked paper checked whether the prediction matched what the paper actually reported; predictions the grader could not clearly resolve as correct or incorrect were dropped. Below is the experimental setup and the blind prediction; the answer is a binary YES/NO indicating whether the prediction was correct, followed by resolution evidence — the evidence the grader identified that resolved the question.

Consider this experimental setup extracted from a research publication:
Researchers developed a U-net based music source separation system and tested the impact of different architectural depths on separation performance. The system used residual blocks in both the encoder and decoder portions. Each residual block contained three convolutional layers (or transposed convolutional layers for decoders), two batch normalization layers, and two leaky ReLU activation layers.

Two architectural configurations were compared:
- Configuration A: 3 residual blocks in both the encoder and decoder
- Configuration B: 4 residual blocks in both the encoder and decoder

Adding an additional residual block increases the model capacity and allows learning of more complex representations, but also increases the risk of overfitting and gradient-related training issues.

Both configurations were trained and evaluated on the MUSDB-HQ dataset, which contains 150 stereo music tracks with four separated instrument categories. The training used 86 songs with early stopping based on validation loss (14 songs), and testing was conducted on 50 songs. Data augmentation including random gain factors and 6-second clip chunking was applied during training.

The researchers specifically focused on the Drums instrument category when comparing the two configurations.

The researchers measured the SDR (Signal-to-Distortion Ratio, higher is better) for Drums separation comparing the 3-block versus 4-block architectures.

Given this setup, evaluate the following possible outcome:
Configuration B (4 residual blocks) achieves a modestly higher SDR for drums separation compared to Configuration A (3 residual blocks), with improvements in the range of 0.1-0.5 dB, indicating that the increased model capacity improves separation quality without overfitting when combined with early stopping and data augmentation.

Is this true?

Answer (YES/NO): NO